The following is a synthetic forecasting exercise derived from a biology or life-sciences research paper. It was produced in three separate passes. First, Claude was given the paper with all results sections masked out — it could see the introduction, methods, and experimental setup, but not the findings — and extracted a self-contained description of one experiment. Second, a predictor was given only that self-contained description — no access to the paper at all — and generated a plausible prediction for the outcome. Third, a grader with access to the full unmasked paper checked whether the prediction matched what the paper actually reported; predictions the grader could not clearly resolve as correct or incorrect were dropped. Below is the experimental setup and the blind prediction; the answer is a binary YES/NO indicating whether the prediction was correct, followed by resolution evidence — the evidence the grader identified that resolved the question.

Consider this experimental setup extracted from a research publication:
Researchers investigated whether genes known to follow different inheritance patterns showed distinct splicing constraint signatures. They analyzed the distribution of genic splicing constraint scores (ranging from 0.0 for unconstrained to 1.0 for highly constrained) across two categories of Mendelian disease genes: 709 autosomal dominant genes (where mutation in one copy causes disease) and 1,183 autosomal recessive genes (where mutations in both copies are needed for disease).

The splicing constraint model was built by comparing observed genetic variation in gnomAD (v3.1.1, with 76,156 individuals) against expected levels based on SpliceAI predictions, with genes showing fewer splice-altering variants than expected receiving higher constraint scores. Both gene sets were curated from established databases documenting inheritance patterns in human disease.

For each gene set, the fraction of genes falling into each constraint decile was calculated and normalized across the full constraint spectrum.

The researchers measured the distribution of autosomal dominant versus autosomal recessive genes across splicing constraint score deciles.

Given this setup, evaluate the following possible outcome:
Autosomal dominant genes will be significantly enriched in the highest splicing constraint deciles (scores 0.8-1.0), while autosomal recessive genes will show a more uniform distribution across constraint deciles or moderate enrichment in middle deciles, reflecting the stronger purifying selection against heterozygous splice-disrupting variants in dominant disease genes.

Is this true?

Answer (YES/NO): YES